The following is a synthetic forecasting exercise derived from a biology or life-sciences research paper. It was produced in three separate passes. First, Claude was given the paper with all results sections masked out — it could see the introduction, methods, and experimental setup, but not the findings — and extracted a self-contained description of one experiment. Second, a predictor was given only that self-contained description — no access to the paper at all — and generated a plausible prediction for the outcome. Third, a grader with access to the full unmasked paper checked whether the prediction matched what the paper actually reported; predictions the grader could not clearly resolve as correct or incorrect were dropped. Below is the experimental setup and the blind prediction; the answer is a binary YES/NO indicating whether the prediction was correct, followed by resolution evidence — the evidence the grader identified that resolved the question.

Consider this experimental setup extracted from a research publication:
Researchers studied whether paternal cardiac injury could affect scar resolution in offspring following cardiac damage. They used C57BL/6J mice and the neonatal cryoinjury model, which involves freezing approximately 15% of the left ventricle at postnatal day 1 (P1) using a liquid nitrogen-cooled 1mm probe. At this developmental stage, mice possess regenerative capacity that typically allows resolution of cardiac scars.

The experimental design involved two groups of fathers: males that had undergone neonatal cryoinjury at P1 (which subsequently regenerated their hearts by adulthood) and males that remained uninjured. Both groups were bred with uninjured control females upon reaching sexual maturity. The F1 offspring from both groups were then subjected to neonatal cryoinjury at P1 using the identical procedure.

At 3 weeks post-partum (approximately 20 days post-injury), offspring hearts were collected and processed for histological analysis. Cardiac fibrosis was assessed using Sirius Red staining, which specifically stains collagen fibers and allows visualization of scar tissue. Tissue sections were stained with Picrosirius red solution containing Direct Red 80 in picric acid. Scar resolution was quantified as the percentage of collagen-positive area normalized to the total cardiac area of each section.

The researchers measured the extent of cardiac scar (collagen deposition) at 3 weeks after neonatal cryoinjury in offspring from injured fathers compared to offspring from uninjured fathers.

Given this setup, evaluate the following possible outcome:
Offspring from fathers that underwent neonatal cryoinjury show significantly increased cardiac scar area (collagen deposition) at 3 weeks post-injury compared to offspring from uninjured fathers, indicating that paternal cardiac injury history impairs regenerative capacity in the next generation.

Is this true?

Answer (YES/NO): NO